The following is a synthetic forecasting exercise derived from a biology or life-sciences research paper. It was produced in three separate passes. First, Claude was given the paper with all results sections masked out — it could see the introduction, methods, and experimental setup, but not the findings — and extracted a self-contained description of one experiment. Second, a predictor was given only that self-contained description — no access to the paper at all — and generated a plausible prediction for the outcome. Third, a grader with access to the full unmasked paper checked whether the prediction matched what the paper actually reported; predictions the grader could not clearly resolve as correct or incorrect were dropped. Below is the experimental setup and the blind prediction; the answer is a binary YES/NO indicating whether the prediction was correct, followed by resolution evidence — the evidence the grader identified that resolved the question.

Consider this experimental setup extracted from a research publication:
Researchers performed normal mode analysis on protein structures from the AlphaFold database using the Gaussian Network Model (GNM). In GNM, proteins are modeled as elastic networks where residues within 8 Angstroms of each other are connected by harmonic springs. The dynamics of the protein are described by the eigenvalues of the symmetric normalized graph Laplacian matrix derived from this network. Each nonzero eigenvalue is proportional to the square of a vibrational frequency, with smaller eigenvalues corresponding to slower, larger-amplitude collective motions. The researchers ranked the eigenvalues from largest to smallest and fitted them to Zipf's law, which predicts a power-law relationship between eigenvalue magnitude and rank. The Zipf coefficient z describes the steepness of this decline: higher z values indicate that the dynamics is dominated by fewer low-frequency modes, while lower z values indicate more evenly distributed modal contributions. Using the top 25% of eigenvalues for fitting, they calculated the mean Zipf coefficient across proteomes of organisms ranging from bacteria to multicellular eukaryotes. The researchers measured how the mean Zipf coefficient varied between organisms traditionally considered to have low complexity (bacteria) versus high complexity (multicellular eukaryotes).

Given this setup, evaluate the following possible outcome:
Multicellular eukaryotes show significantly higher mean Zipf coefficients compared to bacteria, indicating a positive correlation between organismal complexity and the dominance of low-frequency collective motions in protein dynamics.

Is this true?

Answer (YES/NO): YES